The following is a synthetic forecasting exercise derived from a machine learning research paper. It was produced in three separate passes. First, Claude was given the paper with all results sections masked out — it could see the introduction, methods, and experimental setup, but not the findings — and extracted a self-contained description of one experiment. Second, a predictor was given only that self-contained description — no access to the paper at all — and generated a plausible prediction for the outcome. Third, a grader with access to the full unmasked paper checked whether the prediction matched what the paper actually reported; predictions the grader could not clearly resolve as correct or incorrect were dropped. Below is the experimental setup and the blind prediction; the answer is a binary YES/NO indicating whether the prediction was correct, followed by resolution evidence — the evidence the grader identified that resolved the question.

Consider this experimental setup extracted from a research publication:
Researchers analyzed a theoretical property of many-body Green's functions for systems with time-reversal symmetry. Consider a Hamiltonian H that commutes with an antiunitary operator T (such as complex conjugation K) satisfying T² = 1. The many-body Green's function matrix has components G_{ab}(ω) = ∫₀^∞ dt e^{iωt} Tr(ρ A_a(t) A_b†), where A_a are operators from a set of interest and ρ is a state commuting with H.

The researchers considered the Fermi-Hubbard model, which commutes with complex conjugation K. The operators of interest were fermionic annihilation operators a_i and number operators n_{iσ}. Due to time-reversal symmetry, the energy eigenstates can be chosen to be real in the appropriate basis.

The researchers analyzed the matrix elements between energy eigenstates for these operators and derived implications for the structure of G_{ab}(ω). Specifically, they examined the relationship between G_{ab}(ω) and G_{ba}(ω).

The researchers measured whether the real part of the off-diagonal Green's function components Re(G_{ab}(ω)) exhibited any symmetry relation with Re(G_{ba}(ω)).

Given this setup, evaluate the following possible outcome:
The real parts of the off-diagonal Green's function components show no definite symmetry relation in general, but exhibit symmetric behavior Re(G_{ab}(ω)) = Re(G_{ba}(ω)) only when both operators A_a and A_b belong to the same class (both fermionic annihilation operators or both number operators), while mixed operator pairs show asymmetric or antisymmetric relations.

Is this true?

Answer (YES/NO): NO